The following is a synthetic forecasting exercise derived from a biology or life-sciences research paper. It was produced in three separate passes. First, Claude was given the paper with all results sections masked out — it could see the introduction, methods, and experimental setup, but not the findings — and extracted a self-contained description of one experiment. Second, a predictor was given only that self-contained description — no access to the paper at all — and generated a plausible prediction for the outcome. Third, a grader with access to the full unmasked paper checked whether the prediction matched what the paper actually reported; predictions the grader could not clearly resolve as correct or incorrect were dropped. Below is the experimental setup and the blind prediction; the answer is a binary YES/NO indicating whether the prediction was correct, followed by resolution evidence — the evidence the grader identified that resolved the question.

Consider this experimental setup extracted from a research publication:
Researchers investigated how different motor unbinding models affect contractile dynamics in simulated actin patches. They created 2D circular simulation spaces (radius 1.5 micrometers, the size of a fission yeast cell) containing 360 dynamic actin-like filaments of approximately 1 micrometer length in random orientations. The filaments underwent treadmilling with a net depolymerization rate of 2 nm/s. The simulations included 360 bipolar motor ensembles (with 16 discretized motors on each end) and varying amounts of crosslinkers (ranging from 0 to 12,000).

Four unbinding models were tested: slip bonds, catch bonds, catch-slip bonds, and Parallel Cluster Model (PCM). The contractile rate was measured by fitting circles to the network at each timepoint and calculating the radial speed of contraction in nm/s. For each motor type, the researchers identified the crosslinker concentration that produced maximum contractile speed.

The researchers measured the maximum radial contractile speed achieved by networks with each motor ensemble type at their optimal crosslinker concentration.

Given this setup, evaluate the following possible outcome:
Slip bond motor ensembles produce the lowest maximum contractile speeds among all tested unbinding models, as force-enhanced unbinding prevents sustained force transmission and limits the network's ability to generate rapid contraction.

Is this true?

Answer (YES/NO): NO